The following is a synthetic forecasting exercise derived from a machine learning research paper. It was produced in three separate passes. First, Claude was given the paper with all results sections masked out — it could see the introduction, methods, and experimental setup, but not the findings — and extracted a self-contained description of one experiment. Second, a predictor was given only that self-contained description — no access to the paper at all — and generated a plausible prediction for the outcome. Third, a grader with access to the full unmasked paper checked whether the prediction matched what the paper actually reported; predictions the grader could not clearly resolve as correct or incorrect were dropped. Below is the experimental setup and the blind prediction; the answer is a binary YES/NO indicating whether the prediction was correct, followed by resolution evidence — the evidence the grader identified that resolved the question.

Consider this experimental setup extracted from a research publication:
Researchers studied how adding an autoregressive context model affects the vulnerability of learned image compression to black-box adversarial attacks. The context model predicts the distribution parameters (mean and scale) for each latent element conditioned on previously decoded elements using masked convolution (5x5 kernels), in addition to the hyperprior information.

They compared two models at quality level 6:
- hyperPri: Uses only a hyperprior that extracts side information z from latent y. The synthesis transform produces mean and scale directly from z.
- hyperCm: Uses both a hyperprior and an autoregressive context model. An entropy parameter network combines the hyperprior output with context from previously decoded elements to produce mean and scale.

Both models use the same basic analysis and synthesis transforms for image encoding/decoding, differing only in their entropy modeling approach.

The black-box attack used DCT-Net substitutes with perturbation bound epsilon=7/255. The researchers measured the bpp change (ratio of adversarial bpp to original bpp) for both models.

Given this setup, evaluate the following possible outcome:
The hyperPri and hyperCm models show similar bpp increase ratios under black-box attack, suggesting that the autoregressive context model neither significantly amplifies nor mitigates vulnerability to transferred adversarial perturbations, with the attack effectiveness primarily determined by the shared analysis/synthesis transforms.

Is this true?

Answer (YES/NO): YES